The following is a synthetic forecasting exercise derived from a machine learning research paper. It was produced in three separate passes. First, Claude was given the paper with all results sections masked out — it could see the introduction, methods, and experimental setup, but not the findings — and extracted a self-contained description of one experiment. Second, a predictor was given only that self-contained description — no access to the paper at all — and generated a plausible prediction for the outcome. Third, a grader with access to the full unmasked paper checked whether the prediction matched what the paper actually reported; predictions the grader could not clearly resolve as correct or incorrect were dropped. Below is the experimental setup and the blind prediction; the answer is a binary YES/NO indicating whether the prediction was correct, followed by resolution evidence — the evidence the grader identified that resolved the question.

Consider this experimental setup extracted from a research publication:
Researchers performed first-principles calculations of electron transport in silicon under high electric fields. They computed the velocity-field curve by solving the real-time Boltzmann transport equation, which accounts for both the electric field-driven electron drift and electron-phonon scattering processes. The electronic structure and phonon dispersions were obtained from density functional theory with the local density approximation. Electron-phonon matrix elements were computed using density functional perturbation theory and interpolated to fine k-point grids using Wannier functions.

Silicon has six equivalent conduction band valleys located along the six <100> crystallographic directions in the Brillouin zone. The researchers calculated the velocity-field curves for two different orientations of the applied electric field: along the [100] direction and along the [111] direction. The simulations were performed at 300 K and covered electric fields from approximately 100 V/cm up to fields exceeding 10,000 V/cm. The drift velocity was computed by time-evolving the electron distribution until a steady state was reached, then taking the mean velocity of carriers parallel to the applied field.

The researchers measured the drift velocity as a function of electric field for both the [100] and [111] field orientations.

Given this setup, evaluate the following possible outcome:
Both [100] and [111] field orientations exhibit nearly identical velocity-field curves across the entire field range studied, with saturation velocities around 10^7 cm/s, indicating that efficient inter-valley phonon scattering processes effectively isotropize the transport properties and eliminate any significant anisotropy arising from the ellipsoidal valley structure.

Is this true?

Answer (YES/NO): NO